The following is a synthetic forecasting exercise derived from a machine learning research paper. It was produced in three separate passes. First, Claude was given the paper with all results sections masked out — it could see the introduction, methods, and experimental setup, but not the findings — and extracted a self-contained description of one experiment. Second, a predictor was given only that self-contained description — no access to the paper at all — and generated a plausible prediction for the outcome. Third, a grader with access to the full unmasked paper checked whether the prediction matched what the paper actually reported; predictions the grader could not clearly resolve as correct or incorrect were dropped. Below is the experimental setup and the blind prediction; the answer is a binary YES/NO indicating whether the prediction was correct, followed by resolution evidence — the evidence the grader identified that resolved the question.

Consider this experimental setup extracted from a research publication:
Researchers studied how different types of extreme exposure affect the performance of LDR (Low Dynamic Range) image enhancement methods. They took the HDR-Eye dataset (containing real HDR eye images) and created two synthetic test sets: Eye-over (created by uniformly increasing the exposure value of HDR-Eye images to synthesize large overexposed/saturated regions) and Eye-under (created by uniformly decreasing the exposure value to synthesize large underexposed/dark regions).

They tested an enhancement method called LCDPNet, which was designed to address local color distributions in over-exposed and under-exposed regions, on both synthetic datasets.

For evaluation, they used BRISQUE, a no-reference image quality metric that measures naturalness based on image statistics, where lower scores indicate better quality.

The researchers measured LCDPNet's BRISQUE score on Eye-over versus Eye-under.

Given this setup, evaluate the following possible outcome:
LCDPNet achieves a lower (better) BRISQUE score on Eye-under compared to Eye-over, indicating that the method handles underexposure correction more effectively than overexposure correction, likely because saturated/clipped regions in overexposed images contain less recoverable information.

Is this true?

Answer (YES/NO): NO